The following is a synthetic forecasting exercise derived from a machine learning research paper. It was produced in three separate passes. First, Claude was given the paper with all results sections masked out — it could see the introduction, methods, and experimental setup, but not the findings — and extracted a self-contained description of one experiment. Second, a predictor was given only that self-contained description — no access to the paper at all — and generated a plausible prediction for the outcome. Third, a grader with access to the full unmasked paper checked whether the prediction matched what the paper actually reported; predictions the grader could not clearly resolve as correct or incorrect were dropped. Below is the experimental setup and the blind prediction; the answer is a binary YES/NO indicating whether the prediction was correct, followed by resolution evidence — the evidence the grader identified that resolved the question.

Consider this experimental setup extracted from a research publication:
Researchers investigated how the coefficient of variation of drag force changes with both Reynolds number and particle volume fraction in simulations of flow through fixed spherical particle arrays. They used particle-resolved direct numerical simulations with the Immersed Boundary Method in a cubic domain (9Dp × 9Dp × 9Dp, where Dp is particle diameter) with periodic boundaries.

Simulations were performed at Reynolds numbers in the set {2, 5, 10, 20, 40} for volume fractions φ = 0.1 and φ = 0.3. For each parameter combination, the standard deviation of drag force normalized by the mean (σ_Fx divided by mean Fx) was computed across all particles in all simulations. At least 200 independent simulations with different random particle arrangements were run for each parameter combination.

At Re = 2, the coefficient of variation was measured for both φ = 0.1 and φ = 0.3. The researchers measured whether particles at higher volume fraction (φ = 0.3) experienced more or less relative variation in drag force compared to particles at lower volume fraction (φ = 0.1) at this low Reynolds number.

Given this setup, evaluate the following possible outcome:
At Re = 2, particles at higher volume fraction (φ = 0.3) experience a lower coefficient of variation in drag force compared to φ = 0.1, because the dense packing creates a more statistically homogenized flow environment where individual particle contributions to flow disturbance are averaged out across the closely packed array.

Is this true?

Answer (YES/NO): NO